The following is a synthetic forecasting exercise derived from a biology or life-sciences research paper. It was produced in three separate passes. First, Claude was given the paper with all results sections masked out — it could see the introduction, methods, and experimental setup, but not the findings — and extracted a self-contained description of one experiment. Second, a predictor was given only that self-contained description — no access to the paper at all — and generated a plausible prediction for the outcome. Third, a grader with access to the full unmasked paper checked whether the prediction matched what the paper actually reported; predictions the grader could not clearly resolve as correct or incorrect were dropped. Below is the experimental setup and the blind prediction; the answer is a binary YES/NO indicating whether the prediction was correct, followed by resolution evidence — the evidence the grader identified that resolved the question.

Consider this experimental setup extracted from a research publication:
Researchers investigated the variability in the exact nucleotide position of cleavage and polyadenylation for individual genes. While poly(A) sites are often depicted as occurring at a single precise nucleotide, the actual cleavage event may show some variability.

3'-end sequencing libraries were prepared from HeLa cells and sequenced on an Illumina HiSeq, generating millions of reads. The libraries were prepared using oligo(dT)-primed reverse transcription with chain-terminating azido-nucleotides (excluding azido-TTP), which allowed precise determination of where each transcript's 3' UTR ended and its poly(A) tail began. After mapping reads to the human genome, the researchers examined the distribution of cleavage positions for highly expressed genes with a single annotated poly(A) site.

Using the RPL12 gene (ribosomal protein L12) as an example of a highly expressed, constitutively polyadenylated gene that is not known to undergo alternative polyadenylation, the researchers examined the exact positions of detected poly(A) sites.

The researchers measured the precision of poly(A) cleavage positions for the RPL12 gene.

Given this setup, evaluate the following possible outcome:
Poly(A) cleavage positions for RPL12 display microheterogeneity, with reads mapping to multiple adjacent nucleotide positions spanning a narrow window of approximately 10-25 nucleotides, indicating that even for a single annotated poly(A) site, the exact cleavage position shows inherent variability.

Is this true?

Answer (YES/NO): YES